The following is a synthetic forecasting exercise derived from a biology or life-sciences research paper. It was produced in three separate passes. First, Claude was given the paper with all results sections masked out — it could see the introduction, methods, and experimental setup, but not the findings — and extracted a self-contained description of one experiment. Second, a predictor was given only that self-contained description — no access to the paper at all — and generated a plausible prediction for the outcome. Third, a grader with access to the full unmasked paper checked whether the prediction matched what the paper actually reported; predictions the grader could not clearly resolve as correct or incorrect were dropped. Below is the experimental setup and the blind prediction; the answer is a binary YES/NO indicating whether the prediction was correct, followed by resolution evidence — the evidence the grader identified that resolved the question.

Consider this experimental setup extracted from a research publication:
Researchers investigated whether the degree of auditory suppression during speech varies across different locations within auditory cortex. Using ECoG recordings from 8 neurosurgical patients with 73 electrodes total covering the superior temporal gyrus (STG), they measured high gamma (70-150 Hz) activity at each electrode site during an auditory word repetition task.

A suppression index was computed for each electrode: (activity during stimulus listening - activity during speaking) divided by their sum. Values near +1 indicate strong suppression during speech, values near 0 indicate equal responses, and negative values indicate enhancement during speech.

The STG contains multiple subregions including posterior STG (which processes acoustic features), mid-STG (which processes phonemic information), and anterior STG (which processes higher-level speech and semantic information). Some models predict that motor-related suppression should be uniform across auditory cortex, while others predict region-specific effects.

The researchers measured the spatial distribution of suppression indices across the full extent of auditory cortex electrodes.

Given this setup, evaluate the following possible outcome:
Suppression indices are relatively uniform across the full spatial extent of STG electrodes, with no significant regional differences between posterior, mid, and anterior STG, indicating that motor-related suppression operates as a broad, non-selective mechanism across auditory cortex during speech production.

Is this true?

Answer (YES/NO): NO